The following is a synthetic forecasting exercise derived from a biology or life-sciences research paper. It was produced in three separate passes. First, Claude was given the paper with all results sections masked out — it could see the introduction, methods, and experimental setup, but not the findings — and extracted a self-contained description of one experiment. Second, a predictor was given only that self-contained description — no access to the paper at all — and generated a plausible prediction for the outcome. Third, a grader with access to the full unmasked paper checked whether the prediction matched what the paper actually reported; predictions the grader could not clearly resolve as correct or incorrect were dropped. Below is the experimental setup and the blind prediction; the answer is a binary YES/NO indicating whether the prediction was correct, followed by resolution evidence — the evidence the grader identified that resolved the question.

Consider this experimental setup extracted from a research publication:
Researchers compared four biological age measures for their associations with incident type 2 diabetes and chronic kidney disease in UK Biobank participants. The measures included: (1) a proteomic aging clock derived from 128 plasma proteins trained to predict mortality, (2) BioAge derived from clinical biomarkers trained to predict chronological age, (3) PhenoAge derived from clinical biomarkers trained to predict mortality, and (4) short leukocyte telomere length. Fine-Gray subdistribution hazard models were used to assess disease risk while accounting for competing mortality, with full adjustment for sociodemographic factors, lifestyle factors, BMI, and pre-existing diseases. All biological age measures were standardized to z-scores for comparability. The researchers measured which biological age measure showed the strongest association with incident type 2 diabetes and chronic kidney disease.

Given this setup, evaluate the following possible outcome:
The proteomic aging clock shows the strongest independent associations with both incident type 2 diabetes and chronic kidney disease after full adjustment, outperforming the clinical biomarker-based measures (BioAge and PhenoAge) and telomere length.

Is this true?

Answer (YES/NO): NO